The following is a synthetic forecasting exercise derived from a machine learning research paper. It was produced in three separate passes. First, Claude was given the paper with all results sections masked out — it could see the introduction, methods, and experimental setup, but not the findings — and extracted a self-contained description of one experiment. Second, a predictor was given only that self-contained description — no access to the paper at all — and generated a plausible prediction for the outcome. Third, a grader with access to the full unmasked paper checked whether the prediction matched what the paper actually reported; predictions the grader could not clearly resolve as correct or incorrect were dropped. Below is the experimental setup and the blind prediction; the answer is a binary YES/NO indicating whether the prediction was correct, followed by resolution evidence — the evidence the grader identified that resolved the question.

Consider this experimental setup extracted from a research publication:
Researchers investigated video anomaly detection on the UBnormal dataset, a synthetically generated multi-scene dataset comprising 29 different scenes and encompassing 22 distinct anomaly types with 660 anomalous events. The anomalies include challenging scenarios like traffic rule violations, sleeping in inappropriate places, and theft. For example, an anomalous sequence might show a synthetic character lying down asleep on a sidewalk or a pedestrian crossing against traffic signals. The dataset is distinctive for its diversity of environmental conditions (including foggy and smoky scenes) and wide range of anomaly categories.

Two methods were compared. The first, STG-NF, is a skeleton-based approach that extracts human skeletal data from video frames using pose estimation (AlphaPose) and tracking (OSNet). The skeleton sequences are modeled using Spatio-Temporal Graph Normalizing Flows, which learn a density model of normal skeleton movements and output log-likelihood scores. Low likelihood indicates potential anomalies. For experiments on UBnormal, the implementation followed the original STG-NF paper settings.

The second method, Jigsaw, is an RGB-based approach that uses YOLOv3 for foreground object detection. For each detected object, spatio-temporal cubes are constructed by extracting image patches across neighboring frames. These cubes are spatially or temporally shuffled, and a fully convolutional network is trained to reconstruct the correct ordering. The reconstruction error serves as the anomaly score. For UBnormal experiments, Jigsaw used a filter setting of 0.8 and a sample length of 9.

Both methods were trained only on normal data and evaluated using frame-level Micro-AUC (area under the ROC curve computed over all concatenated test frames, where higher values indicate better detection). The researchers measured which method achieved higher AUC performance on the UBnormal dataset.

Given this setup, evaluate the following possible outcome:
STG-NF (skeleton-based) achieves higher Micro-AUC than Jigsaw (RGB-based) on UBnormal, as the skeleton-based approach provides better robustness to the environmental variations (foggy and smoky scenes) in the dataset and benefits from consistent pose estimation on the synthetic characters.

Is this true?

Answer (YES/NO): YES